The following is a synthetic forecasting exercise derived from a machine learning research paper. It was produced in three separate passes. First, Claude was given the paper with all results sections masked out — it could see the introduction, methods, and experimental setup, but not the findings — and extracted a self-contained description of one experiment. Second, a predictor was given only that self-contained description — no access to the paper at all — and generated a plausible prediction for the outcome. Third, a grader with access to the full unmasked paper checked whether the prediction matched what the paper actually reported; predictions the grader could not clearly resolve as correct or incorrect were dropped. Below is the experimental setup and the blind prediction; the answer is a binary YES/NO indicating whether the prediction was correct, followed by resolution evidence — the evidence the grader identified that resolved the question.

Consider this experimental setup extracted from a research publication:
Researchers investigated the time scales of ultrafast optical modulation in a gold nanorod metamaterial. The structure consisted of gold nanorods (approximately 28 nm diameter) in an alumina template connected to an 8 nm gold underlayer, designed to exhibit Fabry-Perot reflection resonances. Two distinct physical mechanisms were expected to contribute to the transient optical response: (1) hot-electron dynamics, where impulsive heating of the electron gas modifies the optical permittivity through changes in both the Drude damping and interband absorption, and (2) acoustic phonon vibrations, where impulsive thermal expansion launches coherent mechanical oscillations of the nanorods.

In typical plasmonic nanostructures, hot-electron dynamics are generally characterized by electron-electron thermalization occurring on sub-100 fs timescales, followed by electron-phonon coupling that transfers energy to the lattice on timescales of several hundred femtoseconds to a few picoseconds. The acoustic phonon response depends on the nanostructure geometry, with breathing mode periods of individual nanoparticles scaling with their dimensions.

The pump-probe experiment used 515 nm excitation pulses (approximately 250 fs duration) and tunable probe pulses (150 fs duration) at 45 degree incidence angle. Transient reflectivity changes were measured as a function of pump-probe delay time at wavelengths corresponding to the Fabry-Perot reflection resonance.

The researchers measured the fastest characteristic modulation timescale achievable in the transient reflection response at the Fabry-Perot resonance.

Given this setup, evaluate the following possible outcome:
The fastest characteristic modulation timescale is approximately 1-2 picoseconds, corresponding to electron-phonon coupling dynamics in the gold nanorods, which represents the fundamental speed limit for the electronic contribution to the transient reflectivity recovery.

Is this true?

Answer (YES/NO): NO